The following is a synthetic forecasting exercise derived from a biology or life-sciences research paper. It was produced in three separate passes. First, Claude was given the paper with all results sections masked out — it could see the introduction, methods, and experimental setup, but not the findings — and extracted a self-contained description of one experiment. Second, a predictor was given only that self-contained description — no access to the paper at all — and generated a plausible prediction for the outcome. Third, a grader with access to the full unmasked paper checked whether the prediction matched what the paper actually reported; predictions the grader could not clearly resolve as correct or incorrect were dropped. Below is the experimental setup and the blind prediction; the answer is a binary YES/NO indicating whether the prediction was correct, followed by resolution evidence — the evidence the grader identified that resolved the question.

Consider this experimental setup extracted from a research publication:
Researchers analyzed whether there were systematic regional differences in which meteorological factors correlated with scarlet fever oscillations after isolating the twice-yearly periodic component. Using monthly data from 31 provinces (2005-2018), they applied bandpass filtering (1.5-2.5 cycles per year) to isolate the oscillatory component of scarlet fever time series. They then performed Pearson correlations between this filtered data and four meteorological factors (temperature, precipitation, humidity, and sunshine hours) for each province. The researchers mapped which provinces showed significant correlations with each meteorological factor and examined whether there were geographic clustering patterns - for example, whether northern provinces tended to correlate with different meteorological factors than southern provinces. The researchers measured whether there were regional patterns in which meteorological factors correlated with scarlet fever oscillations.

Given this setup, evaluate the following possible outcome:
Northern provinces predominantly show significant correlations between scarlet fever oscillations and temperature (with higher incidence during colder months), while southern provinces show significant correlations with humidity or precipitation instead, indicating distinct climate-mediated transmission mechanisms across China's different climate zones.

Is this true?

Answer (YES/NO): NO